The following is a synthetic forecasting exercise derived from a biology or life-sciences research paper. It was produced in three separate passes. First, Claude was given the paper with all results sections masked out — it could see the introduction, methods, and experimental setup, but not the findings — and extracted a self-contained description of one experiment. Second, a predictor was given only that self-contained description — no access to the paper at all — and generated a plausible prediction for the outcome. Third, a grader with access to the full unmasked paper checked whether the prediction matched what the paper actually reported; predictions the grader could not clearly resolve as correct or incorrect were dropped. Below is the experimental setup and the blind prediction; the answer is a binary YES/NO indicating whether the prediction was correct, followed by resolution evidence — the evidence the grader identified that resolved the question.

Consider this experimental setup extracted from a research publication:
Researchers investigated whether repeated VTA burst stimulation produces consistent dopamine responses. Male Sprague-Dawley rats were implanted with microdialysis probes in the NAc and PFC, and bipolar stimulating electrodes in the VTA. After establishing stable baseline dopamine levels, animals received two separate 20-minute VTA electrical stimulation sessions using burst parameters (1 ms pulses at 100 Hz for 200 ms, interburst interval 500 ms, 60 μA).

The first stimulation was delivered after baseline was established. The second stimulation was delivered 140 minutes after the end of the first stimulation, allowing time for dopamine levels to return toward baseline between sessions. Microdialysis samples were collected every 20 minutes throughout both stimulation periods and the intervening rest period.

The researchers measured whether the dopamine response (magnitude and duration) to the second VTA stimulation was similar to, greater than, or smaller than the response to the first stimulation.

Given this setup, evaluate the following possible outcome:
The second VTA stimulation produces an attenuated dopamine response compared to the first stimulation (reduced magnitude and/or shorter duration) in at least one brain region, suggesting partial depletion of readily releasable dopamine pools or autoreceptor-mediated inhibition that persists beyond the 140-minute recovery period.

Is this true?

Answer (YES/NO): NO